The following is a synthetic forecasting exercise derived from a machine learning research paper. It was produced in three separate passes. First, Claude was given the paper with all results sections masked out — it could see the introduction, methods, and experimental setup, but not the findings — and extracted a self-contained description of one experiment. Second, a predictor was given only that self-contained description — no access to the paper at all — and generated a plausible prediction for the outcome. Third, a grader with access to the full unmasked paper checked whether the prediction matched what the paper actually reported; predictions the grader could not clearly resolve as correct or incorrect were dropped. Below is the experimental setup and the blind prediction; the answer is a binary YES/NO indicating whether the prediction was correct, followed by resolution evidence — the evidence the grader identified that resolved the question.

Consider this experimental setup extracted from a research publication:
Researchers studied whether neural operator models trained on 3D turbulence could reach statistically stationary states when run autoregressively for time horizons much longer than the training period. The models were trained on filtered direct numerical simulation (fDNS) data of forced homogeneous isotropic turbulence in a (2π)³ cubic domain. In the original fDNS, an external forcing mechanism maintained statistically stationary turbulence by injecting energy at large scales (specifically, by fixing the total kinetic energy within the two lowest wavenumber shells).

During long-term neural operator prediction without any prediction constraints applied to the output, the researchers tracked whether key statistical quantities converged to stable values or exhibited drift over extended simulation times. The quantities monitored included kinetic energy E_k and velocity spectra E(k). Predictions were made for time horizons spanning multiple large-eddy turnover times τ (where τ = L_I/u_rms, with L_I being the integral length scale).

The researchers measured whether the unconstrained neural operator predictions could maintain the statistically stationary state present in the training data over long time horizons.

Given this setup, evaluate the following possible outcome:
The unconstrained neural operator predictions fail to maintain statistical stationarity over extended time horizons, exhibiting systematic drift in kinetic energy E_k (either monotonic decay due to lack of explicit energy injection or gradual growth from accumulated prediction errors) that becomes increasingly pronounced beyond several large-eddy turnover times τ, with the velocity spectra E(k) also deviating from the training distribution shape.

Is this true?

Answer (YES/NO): NO